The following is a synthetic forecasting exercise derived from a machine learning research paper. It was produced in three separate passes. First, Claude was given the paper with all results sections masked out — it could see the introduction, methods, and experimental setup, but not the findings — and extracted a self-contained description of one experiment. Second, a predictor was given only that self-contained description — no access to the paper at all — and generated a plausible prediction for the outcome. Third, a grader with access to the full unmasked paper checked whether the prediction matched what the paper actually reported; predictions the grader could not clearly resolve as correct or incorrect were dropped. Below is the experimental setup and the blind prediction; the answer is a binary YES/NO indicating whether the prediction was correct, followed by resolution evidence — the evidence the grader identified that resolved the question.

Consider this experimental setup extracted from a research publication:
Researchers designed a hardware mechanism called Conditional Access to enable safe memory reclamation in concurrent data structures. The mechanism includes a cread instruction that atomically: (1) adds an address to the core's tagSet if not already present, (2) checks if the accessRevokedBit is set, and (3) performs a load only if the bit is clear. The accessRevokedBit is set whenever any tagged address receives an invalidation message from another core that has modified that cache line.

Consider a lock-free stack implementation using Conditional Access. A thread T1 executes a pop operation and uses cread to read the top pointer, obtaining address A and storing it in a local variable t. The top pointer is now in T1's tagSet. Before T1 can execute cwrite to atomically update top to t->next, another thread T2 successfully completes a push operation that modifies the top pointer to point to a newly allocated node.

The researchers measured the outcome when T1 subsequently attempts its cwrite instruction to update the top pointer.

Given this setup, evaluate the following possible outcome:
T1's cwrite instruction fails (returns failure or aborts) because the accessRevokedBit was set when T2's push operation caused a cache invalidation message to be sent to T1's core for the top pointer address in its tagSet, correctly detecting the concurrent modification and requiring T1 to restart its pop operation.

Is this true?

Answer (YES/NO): YES